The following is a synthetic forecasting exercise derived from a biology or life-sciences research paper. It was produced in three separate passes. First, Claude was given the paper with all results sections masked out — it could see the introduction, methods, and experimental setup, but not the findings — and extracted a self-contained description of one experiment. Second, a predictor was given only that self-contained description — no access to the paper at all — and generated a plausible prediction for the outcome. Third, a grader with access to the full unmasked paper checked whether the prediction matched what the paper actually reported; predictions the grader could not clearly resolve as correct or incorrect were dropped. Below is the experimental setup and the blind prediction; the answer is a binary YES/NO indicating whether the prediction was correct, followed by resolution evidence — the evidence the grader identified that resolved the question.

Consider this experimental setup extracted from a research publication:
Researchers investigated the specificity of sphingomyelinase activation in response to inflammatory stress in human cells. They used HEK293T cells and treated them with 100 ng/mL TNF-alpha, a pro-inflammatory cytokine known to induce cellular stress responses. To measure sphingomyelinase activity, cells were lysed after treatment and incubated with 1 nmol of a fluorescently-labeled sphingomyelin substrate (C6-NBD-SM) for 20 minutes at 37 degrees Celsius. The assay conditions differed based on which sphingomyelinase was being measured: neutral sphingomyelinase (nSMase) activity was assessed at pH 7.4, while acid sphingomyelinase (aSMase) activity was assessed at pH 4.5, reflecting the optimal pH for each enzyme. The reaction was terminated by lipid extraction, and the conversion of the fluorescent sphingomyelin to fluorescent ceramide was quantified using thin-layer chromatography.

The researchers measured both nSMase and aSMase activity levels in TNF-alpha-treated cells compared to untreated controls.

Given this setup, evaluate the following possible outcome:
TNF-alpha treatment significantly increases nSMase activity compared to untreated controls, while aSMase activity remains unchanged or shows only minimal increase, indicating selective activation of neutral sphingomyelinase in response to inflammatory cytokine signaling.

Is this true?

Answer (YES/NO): YES